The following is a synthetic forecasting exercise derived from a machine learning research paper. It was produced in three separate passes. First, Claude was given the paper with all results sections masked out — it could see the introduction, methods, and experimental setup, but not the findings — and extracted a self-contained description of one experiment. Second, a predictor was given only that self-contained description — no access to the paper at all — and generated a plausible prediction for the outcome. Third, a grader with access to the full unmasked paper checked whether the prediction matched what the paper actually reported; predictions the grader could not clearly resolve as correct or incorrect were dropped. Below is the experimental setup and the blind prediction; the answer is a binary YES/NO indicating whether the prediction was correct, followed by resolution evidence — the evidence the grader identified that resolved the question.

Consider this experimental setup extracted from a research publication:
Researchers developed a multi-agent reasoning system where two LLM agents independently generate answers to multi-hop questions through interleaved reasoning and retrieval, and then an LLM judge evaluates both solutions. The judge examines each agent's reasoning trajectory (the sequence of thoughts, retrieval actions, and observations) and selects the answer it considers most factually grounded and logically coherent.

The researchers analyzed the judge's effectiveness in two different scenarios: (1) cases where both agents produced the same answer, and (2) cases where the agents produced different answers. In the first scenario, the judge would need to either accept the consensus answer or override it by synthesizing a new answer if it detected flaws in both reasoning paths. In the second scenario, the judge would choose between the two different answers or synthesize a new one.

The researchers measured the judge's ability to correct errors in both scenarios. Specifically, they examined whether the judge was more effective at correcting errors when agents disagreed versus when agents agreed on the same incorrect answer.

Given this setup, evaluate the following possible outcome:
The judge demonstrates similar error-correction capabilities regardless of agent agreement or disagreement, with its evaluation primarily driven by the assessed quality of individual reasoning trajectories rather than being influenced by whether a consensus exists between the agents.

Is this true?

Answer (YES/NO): NO